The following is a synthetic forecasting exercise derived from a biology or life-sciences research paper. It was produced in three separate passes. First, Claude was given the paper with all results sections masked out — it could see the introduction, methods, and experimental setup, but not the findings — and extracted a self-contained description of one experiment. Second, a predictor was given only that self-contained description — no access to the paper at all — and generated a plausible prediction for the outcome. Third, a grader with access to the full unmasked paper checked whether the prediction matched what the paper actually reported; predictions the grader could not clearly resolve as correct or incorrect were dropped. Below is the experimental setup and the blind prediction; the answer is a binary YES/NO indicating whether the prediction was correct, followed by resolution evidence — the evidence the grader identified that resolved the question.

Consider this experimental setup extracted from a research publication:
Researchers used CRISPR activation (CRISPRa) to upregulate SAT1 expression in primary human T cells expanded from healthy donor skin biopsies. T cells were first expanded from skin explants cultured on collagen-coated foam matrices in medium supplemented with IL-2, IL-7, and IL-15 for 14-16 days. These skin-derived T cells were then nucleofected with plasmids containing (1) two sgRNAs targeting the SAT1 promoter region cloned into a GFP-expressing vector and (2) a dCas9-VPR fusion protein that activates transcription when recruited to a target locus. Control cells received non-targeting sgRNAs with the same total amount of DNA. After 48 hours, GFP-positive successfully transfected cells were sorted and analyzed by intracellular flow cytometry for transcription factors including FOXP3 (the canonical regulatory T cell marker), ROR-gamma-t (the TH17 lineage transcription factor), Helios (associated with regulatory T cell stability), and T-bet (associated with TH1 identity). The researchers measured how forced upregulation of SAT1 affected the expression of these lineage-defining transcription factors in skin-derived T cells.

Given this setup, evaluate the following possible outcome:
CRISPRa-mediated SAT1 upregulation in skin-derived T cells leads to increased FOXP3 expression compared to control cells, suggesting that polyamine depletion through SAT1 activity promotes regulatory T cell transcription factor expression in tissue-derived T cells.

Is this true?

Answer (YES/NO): NO